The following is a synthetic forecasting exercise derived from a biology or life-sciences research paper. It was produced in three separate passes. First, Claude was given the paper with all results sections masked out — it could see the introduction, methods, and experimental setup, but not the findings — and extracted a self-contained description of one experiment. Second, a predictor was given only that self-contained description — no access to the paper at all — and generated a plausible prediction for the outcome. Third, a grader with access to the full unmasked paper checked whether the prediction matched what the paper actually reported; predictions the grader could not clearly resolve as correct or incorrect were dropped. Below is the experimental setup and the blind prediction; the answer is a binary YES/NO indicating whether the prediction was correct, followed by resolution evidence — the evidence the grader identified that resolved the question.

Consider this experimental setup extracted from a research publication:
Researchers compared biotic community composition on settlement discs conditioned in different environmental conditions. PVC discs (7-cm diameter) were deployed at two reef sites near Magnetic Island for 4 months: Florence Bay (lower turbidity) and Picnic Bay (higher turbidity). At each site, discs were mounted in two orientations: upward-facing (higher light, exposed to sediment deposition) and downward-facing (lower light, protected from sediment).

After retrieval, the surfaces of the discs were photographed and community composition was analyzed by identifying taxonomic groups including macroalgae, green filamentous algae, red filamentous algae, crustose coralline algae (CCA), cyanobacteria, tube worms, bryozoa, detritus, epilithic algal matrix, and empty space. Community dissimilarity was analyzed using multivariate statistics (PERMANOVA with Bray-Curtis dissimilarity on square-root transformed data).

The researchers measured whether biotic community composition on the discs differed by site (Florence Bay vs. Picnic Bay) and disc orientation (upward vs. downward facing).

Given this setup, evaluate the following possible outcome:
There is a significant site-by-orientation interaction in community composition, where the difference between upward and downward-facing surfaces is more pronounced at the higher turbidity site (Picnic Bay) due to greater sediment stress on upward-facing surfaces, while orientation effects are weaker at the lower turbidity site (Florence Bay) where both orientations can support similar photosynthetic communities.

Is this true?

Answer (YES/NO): NO